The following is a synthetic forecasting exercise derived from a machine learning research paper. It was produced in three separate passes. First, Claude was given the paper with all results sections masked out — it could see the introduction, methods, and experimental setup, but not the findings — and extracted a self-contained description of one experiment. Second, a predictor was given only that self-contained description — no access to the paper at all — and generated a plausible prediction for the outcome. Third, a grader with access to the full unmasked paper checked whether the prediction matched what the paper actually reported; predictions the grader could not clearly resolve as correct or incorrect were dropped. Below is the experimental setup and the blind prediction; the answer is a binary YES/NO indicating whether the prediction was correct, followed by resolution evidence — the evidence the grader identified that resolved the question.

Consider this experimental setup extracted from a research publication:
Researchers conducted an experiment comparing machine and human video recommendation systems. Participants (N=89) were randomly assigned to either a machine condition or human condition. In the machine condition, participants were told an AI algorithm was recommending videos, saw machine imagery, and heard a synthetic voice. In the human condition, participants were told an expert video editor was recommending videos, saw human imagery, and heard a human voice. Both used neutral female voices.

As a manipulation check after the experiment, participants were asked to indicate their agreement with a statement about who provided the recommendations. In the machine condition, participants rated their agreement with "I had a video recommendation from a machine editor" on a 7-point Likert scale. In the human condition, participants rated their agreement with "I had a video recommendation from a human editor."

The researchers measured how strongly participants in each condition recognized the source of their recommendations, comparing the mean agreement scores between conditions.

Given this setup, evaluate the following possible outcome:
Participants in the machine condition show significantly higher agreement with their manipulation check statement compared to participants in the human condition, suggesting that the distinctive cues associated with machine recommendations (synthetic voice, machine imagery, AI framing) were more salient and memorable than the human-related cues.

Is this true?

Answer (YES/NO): YES